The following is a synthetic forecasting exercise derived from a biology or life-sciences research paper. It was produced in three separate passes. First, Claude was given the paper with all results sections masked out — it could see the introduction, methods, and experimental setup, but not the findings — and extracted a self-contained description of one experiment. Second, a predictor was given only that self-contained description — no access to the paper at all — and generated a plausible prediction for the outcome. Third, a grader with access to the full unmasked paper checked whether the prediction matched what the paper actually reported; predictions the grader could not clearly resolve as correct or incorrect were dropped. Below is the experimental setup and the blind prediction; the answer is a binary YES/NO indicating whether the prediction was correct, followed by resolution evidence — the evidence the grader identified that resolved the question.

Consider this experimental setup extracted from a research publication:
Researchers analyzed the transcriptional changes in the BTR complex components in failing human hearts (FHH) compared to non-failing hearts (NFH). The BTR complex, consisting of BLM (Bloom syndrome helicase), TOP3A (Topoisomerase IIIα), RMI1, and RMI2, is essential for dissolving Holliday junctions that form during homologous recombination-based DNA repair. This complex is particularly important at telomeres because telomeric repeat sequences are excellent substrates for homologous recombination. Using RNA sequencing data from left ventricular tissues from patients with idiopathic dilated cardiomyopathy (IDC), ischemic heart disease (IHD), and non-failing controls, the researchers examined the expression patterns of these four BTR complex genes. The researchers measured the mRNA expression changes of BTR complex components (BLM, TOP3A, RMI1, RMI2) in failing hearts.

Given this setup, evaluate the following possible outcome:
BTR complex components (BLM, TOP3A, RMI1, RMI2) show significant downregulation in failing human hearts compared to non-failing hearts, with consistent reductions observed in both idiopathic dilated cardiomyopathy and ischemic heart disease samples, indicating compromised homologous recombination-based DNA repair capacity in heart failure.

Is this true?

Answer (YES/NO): NO